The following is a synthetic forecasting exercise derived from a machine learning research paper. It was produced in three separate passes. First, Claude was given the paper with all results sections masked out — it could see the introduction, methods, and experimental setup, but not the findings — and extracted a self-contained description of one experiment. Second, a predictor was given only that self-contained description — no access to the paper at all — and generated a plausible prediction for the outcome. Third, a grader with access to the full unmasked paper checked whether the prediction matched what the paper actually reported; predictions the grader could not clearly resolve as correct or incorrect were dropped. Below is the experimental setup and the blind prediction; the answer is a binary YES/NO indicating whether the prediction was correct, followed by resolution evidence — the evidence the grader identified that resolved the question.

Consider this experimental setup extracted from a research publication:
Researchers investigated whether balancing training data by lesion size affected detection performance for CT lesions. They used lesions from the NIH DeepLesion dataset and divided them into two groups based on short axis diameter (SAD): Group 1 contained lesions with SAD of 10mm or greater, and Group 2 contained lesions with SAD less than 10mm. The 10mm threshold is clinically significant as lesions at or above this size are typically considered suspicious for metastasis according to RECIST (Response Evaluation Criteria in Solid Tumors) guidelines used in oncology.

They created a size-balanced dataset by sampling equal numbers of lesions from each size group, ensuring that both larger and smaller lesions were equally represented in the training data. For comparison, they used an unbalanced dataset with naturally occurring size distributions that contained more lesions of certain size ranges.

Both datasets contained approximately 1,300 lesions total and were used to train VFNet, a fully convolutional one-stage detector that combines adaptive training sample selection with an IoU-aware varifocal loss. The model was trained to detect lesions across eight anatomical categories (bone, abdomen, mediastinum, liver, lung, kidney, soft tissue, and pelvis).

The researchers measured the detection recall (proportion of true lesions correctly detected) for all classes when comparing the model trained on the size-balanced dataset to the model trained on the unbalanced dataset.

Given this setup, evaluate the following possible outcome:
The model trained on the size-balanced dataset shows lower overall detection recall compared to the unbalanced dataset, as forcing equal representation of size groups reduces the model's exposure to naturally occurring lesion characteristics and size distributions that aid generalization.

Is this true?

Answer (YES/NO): NO